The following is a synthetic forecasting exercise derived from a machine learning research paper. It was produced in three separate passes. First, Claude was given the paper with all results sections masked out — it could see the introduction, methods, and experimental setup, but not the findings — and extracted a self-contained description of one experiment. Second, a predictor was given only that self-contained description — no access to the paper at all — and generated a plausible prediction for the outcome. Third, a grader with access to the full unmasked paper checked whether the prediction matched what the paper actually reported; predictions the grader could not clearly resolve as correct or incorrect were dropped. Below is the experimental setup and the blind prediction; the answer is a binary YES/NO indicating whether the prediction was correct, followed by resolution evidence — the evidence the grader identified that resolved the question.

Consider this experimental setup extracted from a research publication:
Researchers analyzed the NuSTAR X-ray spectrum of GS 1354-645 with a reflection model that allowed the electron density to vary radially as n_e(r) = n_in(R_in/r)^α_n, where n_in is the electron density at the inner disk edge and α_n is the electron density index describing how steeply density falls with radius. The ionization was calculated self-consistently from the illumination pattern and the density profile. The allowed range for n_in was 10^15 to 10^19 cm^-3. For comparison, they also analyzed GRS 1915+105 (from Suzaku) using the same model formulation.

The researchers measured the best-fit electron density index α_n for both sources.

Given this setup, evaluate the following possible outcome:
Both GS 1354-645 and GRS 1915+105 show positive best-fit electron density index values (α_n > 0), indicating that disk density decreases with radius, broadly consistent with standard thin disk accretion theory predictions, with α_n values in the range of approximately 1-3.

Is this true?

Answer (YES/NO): NO